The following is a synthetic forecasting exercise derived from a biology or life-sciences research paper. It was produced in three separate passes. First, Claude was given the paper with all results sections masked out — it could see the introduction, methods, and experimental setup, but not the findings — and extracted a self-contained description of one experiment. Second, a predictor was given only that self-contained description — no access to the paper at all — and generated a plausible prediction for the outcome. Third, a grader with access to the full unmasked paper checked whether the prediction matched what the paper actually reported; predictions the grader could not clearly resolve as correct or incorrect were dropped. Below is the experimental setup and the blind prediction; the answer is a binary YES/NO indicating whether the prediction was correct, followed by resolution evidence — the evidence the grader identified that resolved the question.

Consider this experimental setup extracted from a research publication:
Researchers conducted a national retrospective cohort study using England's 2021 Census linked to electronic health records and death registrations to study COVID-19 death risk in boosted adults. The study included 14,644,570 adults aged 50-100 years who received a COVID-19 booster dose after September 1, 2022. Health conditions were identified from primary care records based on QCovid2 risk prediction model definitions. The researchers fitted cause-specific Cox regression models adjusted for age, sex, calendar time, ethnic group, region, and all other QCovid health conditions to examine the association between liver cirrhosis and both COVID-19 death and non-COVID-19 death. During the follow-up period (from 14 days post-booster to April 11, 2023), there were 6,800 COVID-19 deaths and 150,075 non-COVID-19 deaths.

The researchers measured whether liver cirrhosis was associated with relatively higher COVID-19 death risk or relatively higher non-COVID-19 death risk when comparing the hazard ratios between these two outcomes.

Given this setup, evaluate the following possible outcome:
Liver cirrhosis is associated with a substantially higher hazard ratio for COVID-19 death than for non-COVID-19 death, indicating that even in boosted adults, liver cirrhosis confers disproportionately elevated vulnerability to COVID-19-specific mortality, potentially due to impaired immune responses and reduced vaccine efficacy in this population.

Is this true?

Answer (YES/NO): NO